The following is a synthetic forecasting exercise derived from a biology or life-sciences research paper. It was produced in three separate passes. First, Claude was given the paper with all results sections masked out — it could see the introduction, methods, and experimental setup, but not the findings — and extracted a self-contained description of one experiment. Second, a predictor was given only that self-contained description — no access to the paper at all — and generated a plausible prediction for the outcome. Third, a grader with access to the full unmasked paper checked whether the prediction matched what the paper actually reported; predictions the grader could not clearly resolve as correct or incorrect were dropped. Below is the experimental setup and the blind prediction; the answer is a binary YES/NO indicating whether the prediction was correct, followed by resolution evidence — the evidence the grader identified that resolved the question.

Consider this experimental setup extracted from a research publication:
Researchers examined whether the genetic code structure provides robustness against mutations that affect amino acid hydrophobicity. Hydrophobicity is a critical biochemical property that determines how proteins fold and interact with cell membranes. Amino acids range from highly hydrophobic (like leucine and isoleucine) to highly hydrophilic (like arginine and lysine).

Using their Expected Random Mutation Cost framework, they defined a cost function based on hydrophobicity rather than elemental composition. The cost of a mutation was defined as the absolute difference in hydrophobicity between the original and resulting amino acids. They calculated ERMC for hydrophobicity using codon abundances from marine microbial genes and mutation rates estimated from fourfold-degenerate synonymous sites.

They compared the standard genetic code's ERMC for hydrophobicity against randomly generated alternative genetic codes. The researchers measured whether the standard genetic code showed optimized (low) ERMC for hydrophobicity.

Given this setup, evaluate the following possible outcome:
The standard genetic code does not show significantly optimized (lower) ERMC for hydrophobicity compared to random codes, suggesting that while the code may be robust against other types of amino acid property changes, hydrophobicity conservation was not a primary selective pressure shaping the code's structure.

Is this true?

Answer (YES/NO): NO